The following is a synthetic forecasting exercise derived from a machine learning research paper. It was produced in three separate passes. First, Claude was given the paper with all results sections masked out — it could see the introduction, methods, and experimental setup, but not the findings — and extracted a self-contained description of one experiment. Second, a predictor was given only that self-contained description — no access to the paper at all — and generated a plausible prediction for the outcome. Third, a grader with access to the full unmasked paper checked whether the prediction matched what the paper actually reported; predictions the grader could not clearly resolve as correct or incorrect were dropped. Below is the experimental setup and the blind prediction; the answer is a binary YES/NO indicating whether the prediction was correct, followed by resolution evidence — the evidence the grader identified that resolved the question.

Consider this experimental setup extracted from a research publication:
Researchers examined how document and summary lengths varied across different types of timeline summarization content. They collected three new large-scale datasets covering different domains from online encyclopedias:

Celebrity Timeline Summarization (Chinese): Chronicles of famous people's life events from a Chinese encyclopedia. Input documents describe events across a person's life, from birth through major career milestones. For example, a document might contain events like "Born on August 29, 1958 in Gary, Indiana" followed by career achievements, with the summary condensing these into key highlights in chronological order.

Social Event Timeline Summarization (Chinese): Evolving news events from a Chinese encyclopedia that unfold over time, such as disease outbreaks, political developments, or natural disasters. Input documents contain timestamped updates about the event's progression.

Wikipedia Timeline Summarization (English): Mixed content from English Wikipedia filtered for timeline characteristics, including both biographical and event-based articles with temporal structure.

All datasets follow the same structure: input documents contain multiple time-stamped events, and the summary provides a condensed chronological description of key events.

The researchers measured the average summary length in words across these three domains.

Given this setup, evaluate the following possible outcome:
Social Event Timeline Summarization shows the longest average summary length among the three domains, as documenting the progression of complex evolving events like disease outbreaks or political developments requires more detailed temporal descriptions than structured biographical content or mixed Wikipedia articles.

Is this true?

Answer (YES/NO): YES